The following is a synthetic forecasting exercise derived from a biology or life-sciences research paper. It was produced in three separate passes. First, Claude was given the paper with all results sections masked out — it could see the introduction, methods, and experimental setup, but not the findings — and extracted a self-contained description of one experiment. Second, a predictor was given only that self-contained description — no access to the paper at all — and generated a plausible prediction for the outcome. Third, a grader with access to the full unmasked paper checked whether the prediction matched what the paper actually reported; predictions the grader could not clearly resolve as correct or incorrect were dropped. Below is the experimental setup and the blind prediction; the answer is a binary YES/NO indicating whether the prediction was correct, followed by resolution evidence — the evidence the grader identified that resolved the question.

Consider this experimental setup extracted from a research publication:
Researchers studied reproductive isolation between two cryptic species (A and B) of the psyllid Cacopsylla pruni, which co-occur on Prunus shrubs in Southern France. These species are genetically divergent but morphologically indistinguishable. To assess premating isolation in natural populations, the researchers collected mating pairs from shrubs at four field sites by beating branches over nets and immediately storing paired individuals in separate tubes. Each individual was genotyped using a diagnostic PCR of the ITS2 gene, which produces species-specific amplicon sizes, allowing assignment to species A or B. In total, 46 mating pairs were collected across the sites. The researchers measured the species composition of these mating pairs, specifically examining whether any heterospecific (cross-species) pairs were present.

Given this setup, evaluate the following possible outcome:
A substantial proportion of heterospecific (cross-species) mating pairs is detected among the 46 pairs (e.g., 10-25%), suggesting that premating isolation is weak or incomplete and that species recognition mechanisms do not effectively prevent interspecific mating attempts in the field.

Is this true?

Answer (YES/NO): NO